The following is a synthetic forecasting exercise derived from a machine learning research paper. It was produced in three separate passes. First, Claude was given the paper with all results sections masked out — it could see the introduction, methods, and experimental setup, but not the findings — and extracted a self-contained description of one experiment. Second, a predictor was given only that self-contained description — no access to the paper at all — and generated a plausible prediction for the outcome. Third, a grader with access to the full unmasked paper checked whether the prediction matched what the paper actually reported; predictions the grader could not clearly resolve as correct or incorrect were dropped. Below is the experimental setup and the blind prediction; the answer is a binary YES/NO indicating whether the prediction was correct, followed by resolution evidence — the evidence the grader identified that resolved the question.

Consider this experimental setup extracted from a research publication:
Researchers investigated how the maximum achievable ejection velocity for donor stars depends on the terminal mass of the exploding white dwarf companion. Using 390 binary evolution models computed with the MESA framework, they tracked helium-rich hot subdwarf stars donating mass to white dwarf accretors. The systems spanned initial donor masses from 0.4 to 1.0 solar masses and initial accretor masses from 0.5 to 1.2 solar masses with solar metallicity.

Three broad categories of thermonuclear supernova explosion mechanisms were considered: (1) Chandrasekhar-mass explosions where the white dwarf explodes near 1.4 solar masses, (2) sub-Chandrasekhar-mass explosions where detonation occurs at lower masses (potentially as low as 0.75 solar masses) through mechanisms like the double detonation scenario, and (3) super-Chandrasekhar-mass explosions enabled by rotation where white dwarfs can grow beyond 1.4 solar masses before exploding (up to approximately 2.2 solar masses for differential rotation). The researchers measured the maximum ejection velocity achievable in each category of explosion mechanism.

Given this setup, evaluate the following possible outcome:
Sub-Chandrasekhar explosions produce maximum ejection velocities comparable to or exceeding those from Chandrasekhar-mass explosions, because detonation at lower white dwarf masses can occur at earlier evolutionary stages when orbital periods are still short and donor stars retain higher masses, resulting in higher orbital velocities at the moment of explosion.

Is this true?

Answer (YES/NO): NO